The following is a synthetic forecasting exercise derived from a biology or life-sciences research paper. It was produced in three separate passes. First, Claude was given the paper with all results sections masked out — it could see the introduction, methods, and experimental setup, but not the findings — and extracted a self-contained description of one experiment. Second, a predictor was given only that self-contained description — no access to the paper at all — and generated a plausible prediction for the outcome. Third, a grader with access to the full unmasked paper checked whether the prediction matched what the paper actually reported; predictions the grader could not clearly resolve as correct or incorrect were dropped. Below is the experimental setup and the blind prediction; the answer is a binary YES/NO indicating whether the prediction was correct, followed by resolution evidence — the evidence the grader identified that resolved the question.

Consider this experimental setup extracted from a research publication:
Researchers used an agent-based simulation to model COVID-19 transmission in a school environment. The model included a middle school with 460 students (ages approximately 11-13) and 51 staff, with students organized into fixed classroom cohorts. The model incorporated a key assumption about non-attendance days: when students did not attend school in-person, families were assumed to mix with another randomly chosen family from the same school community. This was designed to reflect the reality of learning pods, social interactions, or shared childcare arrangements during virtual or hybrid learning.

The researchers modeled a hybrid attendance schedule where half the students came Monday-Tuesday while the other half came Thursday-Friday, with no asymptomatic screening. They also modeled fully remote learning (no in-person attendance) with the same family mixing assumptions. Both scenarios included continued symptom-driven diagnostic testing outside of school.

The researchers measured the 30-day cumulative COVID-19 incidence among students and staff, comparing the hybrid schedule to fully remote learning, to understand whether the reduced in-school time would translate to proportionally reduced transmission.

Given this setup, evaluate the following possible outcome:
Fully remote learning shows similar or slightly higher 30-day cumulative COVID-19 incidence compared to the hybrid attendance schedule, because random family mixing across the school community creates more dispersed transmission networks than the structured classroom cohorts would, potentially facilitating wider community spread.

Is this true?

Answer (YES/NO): NO